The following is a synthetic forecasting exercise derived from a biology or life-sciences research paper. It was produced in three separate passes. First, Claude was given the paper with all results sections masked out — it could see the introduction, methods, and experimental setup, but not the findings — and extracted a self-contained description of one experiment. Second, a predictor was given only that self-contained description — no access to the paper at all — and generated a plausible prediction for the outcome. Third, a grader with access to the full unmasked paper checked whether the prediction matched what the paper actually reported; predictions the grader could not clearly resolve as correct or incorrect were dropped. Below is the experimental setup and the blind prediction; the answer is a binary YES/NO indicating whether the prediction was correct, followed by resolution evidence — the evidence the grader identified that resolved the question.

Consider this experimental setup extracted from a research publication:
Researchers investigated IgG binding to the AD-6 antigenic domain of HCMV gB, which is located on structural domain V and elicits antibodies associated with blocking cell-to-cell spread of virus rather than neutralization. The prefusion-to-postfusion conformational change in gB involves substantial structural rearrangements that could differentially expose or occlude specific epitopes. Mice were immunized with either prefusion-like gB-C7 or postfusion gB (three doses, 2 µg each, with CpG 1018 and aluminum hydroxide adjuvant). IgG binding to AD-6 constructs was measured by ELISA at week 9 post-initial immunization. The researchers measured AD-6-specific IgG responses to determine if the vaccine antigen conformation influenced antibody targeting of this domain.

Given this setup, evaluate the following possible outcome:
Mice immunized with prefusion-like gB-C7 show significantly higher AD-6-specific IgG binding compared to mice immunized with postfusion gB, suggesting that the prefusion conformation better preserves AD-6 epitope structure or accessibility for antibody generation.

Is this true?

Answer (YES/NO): NO